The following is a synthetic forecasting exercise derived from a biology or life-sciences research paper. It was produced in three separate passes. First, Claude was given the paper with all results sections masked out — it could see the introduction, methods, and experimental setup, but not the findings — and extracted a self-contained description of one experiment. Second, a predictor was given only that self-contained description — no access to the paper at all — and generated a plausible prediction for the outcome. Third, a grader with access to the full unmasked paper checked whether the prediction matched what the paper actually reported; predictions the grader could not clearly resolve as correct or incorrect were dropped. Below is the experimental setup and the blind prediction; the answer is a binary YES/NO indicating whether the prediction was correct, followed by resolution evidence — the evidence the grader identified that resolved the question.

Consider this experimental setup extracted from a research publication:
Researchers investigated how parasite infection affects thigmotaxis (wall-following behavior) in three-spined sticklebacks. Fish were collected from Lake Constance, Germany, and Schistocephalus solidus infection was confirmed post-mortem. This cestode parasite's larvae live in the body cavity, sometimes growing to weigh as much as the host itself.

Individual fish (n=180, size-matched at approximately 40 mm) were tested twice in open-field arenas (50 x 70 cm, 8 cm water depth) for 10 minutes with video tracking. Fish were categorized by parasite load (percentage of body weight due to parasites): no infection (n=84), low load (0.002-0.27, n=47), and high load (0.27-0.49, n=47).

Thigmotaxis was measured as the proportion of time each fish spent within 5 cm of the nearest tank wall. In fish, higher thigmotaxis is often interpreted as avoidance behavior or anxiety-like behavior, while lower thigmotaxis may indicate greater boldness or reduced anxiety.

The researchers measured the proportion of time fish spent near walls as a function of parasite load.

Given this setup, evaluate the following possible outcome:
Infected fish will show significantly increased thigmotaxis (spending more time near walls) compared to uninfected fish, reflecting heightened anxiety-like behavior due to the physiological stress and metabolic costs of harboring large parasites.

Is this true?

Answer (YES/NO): NO